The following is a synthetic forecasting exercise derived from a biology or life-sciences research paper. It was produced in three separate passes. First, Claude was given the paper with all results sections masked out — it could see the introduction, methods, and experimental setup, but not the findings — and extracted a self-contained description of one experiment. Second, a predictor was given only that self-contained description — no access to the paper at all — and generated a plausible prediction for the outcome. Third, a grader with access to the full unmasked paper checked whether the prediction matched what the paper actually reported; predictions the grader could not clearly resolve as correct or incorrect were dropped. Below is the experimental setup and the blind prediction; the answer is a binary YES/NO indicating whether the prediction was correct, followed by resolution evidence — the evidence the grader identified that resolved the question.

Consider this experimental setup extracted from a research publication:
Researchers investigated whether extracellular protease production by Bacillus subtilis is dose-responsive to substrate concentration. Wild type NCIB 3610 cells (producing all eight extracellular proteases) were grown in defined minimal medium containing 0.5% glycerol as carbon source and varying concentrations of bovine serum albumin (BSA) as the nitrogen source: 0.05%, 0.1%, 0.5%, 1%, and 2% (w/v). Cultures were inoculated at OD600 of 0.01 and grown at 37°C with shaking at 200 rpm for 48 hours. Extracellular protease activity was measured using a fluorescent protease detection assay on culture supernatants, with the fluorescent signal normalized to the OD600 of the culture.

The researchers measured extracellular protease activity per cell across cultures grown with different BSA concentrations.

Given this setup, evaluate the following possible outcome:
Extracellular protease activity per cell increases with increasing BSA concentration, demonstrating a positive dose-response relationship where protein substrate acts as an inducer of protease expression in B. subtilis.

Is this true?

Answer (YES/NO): NO